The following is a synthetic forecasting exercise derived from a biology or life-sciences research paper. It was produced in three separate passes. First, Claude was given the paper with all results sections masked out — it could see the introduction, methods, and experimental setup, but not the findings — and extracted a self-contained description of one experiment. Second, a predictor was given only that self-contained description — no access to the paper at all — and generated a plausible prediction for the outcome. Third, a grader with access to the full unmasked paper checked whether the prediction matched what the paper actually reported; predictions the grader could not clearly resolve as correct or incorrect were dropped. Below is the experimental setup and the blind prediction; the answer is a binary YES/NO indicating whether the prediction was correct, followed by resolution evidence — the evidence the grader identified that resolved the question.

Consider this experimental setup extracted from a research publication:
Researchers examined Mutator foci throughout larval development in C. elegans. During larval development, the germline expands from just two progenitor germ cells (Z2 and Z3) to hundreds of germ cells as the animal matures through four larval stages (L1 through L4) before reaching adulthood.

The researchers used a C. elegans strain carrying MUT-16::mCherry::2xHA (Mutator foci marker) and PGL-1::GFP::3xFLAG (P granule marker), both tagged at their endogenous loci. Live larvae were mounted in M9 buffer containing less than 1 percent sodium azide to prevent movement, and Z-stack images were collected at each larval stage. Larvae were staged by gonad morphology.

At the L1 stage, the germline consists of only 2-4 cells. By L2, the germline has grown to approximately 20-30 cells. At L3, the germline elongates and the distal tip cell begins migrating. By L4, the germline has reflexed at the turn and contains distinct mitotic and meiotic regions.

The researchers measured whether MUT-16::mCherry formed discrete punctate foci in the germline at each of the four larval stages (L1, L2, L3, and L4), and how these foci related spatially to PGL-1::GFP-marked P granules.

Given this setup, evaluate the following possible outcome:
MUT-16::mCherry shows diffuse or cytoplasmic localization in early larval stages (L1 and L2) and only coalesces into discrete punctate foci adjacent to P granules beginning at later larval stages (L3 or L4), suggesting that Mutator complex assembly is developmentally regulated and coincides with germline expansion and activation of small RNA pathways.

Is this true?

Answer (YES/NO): NO